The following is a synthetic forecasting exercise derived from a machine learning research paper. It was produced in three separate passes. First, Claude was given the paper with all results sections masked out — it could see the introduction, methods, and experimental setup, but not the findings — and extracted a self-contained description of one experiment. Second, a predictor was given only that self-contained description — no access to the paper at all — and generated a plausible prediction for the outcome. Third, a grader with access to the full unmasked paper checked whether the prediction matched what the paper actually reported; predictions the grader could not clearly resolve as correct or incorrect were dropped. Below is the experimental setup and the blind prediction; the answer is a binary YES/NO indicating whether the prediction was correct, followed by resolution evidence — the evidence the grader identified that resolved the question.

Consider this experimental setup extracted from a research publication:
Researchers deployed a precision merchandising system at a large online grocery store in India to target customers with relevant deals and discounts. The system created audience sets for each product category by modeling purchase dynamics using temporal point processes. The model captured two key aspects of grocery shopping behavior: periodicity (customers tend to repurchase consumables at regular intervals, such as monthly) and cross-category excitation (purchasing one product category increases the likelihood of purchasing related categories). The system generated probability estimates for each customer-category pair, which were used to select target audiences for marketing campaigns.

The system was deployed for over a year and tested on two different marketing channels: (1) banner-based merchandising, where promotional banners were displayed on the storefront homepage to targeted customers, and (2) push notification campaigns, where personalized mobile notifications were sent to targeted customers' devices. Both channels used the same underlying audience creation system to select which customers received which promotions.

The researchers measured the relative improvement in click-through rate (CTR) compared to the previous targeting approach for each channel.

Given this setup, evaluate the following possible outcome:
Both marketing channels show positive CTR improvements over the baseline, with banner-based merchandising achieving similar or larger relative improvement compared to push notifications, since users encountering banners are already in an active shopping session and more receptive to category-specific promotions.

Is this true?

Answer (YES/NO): YES